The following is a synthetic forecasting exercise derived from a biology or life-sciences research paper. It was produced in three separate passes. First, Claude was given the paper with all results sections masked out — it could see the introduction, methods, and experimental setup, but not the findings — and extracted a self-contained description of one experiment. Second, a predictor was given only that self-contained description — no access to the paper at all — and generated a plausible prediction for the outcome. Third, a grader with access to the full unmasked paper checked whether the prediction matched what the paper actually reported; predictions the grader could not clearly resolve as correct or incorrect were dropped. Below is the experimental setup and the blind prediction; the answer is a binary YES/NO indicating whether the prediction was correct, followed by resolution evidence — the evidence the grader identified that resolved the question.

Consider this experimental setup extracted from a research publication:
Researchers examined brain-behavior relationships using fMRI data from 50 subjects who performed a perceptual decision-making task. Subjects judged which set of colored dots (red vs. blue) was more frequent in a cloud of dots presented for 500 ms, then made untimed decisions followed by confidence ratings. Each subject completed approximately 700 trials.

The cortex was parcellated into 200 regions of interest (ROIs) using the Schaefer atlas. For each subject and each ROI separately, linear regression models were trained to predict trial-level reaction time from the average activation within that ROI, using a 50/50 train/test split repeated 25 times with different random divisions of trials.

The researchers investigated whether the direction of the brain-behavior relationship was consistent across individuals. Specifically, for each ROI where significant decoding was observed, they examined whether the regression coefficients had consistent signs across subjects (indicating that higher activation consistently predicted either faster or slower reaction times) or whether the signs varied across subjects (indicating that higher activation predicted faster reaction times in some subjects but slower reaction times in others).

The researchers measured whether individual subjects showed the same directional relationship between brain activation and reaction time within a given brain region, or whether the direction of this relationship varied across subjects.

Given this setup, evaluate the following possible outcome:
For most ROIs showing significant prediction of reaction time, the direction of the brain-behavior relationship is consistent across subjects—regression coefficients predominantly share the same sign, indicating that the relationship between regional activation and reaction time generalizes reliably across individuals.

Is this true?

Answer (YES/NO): NO